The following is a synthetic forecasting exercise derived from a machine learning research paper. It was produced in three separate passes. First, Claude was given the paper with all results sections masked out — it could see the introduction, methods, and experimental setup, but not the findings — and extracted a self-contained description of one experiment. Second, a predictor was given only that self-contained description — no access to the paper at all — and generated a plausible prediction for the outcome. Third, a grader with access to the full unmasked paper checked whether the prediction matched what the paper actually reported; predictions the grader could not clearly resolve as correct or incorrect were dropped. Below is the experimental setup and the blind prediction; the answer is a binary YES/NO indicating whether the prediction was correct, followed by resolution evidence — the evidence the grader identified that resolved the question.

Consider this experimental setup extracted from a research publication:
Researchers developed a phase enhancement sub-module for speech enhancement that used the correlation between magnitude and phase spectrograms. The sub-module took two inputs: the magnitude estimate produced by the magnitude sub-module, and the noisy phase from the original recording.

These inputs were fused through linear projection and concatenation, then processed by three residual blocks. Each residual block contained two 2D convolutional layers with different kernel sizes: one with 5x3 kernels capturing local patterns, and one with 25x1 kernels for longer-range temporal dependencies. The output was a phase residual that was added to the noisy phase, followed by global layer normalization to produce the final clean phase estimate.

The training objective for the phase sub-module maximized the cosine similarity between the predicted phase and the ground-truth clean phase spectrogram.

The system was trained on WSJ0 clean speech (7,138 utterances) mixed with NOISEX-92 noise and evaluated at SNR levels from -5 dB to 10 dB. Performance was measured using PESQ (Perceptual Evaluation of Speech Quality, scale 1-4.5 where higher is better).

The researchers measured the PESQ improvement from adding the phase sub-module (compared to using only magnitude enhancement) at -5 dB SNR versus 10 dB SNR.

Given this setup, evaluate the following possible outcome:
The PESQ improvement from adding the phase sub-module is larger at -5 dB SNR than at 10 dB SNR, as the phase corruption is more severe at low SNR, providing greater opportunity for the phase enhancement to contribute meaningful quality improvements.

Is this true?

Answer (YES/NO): YES